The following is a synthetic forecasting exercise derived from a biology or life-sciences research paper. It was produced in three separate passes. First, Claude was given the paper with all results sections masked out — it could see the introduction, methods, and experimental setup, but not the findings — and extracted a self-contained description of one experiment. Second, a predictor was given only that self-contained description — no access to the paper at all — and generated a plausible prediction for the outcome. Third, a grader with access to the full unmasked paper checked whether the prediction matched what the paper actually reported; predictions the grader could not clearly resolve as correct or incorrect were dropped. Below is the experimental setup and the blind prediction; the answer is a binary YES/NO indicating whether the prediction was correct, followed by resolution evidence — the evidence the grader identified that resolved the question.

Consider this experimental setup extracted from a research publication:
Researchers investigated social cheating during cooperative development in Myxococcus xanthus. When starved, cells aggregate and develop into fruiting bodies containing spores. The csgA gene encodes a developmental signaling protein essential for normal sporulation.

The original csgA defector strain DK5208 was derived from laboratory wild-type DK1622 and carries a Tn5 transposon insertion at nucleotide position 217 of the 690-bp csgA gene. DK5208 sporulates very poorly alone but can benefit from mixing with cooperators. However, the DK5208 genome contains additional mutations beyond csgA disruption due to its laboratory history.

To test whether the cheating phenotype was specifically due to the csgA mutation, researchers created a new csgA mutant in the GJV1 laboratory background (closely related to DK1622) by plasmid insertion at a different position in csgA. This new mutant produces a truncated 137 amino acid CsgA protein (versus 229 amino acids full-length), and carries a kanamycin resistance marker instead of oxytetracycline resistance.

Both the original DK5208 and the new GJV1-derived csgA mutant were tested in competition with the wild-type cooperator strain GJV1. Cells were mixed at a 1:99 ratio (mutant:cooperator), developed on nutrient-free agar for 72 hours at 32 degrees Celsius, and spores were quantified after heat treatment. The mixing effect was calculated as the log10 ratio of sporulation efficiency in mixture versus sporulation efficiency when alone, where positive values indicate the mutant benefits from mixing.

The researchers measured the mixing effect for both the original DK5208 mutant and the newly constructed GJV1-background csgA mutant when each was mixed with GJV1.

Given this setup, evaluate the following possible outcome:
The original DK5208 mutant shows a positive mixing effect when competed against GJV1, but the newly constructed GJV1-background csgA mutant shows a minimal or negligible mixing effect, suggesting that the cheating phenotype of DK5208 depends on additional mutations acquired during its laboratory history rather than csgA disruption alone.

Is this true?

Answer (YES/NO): YES